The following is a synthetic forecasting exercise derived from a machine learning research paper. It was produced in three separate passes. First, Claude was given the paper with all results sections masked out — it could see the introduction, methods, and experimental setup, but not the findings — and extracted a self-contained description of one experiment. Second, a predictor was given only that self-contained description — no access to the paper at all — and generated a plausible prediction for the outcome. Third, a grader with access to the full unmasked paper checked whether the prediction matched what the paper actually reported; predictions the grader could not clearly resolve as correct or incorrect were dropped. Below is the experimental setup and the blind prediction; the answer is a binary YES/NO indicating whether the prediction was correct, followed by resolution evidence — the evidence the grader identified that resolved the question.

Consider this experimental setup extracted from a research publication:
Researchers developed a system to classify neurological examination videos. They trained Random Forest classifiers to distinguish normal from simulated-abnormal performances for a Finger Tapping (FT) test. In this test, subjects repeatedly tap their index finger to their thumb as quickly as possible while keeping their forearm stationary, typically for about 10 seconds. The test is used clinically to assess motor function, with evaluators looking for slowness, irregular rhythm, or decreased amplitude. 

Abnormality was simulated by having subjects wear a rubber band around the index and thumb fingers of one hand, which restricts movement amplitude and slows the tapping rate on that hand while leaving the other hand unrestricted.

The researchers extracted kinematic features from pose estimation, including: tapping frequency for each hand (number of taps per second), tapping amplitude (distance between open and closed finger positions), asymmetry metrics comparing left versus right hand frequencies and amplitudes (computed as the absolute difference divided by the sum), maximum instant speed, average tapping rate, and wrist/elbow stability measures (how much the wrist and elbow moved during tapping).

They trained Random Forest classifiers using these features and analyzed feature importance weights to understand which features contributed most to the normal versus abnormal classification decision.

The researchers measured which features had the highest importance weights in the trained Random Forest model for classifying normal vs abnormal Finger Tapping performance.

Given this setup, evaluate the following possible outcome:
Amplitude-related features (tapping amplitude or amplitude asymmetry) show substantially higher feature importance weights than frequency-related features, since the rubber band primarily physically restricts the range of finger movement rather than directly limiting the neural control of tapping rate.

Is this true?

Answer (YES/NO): NO